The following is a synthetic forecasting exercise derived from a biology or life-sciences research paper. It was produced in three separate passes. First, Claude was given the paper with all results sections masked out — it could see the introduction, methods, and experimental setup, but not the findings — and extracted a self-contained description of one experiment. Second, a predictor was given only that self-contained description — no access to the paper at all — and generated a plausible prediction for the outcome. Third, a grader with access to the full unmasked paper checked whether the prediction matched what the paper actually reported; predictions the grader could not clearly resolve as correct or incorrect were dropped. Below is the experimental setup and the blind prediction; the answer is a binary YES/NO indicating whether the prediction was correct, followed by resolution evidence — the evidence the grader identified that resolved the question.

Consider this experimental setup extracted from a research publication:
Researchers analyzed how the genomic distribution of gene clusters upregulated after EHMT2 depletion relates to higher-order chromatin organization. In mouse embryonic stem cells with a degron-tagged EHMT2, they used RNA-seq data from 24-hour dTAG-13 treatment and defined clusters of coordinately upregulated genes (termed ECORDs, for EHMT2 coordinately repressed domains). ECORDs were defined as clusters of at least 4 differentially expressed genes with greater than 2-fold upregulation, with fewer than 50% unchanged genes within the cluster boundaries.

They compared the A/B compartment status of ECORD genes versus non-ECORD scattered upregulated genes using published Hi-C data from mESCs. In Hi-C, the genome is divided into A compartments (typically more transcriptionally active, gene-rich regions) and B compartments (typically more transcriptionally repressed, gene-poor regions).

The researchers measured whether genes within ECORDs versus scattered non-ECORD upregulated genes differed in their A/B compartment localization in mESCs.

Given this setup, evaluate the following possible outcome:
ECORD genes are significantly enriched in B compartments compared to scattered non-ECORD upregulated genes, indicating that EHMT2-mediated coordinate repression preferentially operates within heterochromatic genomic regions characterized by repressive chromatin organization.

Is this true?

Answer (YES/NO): YES